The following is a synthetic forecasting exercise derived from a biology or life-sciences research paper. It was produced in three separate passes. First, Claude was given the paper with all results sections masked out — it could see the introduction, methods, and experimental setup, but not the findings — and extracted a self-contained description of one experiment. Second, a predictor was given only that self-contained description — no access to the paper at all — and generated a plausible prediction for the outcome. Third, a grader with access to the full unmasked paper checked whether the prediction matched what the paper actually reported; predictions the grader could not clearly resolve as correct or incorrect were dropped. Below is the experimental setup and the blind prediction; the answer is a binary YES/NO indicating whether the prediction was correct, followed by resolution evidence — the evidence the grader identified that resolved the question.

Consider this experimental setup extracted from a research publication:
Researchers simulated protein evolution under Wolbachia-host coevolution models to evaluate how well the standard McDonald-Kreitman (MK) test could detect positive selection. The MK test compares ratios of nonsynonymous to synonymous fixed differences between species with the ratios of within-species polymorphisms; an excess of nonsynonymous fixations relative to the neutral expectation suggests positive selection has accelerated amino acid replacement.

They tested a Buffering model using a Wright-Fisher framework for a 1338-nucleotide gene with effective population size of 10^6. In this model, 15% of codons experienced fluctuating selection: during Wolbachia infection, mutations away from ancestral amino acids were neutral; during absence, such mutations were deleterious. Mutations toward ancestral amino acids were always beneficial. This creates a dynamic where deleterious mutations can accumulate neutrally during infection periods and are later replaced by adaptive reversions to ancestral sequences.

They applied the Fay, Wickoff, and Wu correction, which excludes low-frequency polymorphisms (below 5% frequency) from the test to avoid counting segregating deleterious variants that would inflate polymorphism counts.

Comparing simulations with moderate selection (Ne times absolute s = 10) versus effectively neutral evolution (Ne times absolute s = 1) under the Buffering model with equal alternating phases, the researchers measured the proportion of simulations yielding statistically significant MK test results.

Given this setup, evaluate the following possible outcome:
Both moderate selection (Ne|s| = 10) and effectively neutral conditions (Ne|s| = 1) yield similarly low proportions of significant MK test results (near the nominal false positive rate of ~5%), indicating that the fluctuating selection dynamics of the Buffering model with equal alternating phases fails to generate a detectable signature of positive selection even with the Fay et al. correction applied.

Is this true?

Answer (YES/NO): YES